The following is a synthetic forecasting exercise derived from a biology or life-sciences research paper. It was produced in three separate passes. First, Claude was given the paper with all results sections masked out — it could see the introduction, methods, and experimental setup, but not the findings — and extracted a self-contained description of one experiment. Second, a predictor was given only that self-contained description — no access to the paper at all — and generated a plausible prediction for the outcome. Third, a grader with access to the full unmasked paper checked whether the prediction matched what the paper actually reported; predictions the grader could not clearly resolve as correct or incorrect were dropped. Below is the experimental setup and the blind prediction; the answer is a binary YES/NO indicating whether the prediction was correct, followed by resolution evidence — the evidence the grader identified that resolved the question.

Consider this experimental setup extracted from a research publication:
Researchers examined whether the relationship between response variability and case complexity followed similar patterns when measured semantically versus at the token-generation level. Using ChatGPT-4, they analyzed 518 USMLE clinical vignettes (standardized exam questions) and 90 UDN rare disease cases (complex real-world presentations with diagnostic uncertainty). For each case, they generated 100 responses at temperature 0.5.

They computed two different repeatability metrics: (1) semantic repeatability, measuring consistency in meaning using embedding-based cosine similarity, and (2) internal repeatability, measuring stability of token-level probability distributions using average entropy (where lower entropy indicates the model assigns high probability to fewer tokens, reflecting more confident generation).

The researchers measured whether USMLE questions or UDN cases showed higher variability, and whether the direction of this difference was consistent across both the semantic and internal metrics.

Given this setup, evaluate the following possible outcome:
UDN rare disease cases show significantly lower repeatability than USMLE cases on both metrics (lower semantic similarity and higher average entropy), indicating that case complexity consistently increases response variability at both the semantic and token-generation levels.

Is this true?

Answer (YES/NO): NO